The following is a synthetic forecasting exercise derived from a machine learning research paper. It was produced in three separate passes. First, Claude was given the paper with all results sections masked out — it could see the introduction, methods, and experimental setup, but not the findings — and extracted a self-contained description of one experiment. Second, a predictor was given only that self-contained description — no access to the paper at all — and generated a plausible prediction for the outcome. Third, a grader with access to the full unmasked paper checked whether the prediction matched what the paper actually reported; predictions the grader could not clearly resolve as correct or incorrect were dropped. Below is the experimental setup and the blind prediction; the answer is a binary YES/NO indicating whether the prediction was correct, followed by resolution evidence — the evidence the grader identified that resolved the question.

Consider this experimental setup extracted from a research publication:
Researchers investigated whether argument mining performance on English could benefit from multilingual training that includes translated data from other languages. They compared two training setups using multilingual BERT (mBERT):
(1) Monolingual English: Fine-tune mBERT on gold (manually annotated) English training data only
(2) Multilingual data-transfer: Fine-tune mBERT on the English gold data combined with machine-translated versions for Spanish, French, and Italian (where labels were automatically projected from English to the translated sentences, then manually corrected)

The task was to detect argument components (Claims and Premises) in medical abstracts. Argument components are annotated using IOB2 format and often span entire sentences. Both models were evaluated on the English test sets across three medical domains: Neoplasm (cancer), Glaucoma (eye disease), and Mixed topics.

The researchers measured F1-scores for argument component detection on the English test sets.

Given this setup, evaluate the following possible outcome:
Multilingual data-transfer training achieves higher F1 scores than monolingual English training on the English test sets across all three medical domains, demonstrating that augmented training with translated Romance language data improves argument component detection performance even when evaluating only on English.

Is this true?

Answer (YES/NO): YES